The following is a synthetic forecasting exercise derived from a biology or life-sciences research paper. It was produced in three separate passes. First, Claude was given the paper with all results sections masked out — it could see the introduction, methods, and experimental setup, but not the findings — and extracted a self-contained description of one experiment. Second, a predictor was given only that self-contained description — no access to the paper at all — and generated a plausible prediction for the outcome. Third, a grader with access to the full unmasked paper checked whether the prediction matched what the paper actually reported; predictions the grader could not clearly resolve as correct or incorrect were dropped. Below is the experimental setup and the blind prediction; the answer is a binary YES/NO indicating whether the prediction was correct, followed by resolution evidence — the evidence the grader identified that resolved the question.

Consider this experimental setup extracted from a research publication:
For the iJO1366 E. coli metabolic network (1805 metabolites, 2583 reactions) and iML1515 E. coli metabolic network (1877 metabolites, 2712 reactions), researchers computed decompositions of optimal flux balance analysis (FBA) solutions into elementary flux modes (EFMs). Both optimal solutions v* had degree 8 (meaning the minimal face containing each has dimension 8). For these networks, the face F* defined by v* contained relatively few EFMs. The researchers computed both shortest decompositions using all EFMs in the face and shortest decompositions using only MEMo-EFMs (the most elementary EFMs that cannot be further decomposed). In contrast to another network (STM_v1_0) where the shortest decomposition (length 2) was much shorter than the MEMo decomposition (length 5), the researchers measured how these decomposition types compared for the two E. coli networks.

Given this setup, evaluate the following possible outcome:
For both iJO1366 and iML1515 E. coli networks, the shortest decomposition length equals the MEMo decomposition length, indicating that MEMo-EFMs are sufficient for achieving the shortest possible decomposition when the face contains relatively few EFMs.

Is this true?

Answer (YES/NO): NO